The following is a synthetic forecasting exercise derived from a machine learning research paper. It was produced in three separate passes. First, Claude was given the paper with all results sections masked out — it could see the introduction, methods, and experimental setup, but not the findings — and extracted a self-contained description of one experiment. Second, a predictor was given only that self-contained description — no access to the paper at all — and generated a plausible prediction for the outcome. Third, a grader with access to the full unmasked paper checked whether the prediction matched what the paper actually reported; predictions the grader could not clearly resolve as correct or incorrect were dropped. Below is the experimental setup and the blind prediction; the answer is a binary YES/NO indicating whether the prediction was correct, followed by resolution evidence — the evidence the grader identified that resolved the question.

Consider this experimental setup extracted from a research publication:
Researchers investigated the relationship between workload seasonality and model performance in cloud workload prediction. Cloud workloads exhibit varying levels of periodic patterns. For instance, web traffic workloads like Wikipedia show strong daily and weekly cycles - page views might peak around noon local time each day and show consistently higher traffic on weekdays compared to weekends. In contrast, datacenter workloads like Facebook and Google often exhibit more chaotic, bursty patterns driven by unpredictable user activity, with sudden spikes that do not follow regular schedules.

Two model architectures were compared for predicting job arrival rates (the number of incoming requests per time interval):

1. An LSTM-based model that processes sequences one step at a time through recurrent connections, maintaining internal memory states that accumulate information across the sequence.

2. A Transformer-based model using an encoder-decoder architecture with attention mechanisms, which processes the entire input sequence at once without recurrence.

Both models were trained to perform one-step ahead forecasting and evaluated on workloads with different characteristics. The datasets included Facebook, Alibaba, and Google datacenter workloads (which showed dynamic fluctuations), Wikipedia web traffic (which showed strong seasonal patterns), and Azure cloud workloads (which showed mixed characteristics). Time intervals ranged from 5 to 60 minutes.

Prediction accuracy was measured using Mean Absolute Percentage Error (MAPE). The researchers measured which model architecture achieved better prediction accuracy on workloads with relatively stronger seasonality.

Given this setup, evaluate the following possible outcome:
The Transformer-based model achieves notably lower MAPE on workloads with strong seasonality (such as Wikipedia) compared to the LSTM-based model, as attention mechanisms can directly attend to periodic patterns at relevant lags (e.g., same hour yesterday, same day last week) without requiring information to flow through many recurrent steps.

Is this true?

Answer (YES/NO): NO